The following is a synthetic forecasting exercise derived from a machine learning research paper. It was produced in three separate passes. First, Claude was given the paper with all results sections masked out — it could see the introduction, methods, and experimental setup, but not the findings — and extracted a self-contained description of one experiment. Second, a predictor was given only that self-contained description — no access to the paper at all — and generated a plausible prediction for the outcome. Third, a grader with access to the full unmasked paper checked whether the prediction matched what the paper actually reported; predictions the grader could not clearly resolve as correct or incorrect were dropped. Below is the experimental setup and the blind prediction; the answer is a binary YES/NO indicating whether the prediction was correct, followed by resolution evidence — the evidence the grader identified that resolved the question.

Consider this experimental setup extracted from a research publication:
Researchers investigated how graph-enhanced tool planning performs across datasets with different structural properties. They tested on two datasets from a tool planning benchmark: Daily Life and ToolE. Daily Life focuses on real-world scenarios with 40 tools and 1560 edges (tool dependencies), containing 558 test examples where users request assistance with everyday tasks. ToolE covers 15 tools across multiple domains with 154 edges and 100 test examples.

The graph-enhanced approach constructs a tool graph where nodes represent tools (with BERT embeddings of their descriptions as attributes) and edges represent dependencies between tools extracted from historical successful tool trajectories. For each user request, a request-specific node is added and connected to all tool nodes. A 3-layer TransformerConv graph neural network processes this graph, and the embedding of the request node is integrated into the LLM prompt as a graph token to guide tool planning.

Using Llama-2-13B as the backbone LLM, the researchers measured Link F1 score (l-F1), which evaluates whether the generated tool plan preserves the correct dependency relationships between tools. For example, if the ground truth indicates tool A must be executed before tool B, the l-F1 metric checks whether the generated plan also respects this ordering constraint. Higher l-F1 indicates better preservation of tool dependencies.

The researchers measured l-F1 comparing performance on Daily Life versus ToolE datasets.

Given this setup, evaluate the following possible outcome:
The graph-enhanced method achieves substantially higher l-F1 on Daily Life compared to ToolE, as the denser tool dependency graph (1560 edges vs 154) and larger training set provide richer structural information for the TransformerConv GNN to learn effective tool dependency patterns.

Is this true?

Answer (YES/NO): YES